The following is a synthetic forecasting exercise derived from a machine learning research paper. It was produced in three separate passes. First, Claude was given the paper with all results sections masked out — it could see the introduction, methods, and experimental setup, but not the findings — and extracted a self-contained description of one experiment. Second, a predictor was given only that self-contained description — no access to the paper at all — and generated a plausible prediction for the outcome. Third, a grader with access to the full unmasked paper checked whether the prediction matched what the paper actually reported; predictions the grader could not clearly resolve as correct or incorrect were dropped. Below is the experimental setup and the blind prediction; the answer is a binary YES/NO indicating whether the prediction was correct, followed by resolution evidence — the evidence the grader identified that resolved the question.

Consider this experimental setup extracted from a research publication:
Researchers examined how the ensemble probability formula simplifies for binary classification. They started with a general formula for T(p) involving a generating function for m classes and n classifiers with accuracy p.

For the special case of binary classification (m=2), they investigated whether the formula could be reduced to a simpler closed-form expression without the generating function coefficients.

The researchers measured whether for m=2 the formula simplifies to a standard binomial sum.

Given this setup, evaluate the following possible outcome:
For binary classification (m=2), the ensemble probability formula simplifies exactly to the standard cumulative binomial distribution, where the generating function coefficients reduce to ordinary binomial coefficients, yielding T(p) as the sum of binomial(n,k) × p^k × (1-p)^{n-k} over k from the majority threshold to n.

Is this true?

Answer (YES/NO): YES